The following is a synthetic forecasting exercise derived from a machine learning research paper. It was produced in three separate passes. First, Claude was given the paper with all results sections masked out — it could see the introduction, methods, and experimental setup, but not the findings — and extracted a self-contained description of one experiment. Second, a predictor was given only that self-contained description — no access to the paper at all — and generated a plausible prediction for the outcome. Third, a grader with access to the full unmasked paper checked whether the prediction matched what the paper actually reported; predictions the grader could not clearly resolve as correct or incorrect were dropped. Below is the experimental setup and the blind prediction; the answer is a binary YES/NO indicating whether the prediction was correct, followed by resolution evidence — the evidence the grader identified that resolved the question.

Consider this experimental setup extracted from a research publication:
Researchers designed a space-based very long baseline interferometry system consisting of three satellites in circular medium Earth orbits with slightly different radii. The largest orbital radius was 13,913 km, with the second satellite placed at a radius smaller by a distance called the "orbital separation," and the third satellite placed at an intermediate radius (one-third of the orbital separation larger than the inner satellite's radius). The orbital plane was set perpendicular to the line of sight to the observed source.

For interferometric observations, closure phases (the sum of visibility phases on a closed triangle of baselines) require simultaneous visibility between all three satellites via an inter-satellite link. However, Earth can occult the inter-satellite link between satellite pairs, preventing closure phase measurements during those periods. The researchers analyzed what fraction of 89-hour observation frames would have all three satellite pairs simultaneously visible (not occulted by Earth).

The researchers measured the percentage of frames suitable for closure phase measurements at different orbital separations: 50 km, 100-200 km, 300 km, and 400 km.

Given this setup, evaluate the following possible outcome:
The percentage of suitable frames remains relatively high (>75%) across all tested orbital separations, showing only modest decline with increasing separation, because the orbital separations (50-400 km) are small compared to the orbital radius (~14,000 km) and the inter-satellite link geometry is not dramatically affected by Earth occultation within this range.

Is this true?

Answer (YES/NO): NO